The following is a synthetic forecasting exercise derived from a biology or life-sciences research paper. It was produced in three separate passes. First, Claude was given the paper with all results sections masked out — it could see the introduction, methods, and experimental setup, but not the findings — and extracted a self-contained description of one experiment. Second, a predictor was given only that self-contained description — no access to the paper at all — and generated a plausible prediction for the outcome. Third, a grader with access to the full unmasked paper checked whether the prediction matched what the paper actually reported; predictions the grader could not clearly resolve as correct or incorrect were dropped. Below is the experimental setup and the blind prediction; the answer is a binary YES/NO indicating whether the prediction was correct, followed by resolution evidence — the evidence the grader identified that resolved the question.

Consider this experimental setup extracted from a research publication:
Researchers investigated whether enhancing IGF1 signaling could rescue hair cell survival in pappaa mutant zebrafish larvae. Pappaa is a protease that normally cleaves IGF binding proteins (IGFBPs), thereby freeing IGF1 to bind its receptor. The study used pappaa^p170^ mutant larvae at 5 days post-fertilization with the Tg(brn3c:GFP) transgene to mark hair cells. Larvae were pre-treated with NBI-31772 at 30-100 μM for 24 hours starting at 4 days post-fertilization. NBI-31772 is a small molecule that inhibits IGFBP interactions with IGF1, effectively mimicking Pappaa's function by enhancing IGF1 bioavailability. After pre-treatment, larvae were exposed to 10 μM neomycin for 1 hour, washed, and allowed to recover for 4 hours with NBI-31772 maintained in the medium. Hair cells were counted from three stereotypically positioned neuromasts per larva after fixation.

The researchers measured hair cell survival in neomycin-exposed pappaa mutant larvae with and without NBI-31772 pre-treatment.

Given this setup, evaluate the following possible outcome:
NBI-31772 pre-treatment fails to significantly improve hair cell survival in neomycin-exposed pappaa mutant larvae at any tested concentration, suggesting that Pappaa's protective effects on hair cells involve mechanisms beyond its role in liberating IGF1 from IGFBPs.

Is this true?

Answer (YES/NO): NO